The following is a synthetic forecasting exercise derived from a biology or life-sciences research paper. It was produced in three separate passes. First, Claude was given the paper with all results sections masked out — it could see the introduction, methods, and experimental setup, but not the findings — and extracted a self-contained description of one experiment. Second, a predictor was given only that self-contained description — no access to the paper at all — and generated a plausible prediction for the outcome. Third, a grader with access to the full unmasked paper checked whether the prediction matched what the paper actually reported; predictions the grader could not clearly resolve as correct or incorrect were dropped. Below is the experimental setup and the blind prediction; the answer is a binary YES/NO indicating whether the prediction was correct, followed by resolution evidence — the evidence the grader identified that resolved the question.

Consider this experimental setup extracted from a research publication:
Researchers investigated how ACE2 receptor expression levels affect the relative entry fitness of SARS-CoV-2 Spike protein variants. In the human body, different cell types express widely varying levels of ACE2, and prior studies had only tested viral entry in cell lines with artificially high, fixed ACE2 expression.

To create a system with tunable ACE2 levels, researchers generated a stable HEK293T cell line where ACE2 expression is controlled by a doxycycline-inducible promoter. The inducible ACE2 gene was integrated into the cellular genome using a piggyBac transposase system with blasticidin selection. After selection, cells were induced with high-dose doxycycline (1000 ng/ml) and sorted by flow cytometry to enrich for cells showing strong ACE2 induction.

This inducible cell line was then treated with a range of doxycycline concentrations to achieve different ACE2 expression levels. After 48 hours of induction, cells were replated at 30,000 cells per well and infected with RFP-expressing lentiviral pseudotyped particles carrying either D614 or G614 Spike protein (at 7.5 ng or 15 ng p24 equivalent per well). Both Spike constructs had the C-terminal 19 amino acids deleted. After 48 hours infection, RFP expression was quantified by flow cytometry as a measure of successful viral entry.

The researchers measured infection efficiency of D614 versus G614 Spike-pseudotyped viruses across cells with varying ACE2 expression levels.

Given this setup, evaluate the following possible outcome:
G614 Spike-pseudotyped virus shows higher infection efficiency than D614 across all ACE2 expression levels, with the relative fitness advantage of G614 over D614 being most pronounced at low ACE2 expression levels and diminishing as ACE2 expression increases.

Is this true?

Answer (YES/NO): NO